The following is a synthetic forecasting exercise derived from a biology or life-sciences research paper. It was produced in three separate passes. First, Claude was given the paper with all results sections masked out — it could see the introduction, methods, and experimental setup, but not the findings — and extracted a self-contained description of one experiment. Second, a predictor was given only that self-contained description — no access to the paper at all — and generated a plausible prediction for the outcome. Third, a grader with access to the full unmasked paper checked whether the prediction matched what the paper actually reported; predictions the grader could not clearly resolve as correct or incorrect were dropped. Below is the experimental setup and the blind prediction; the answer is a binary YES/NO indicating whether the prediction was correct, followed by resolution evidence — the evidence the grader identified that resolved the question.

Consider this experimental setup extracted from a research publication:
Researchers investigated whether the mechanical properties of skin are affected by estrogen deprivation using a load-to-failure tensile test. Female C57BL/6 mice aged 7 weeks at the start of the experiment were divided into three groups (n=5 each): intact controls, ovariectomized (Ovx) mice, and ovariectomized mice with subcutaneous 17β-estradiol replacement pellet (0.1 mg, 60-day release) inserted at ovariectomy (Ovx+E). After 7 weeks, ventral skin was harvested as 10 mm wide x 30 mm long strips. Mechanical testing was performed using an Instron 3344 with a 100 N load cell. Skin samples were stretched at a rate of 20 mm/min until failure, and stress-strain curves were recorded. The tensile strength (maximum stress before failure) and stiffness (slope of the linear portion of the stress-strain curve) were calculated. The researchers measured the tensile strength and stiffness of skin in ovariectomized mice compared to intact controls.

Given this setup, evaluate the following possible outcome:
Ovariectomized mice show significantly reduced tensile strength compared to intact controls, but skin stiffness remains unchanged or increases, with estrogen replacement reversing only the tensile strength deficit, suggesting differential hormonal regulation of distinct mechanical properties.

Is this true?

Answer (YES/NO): NO